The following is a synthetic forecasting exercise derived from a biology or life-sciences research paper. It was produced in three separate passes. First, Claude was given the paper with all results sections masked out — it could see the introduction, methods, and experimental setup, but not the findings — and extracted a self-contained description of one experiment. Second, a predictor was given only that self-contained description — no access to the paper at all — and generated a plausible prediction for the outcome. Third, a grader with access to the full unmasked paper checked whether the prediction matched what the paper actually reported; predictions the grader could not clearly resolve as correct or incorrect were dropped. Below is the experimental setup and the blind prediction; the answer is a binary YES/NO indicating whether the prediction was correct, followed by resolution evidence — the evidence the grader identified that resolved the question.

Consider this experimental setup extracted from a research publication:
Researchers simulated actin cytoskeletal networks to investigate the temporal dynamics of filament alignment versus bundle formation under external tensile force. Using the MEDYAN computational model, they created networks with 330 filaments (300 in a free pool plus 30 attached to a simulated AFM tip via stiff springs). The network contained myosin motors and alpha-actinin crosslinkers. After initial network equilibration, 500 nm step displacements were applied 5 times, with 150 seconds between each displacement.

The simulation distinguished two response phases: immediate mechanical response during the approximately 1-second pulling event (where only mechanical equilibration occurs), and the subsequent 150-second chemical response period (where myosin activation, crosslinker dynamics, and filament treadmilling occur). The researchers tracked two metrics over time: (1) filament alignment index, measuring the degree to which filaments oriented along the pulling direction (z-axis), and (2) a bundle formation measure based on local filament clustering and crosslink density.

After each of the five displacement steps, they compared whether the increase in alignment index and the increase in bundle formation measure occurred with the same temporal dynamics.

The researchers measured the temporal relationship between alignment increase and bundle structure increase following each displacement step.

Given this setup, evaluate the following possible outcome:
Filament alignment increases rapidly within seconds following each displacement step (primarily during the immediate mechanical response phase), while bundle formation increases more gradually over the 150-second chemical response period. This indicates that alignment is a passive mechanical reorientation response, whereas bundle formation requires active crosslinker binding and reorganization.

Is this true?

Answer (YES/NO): NO